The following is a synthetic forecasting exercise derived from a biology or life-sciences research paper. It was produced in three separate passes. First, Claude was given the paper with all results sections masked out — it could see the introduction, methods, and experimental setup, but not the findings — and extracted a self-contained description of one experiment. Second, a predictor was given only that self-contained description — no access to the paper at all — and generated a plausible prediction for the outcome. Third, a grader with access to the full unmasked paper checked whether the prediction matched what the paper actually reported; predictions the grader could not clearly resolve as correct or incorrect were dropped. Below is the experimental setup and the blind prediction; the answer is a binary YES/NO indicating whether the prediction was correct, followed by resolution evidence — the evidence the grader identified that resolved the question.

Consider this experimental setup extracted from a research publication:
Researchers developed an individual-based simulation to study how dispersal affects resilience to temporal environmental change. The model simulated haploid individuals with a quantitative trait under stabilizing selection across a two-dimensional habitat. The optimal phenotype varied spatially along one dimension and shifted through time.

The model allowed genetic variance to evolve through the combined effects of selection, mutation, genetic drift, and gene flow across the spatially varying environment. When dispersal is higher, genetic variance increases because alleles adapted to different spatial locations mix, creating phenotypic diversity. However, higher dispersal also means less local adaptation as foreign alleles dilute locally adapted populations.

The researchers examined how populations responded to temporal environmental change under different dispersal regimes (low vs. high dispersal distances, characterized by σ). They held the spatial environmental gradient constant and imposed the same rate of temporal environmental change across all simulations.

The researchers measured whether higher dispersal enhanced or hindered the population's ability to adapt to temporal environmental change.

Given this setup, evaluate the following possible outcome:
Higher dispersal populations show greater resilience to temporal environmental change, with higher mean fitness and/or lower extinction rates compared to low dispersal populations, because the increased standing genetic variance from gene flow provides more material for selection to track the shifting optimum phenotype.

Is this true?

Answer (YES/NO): NO